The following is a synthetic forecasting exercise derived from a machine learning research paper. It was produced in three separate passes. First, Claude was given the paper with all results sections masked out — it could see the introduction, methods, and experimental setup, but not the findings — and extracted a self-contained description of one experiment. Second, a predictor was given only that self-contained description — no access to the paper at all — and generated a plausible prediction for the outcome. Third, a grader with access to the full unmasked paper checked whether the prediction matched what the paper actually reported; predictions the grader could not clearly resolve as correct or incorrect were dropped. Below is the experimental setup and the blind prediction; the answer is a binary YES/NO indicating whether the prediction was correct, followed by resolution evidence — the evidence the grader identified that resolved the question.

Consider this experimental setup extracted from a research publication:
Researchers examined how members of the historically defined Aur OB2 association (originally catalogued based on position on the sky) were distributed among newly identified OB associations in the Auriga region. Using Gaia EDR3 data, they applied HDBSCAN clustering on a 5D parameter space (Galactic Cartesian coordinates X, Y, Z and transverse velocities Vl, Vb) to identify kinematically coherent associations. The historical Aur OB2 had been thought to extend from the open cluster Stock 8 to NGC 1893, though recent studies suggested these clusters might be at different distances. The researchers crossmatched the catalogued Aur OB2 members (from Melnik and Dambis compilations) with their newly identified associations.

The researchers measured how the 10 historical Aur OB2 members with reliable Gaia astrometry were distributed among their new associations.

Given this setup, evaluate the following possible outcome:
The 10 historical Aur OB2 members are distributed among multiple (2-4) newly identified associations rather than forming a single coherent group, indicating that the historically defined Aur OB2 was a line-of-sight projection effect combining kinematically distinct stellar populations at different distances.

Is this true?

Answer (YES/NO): YES